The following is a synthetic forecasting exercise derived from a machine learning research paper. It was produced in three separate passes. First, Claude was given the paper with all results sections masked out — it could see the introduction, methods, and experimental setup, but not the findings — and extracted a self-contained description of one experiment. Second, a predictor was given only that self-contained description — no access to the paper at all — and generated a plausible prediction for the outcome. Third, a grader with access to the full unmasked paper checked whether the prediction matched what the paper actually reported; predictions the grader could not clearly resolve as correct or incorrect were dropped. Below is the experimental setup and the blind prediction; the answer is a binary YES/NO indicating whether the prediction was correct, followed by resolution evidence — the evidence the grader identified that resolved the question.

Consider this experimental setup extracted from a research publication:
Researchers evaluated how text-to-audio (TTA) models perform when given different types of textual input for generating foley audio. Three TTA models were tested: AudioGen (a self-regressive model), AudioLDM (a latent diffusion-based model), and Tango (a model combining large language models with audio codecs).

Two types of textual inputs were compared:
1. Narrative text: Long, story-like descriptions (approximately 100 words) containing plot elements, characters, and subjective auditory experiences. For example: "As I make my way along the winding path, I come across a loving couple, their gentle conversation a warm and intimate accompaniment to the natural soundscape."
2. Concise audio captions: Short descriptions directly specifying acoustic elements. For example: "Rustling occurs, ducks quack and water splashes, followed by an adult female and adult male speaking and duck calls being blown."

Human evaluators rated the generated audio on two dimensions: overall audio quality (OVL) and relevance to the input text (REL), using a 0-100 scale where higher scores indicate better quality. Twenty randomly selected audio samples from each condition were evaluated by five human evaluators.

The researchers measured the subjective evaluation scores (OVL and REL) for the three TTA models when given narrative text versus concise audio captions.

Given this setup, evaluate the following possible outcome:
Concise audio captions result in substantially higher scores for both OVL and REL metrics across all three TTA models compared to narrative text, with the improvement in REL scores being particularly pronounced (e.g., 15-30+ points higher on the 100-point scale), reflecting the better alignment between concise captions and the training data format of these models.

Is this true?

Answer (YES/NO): NO